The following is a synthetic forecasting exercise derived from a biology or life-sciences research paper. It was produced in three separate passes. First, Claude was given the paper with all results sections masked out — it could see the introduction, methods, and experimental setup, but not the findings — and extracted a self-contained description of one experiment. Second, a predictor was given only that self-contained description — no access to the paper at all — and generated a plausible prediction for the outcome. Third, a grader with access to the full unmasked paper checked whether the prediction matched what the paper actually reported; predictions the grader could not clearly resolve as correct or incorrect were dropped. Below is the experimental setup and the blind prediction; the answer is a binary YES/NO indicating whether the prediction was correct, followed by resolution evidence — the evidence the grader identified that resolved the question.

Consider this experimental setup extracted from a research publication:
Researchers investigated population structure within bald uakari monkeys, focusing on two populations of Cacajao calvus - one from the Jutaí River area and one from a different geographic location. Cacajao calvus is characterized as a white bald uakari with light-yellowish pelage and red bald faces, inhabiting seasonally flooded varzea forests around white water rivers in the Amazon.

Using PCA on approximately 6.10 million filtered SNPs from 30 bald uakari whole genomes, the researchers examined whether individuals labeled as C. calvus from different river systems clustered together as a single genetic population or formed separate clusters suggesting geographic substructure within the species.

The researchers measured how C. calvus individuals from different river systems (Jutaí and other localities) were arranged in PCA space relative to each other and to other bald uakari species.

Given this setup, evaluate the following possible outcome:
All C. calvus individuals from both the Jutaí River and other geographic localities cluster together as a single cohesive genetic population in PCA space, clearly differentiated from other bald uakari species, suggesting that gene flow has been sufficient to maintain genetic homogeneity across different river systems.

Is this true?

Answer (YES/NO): NO